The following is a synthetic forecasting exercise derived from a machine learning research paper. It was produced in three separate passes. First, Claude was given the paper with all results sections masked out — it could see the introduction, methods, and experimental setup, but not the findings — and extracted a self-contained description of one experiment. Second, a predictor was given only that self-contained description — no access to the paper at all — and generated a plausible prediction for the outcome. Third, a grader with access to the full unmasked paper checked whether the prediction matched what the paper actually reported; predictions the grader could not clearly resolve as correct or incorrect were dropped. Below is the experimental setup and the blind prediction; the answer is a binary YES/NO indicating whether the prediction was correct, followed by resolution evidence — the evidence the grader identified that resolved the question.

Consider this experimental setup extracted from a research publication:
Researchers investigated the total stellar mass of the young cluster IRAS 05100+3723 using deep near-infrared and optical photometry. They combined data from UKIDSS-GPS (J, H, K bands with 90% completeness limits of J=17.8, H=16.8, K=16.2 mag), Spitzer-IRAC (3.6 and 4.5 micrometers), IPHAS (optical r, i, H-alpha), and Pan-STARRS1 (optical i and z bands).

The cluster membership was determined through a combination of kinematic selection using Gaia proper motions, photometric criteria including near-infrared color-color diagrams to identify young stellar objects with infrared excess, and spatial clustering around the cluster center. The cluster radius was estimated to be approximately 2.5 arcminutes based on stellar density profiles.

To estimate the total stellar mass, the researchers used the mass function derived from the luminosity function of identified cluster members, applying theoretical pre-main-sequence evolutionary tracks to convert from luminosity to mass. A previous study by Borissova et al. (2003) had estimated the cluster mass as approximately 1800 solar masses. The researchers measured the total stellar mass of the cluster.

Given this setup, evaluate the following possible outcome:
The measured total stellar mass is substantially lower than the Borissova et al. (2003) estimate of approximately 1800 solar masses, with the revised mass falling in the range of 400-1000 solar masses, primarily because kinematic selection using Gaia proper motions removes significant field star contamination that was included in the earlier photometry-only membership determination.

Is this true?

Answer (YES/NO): NO